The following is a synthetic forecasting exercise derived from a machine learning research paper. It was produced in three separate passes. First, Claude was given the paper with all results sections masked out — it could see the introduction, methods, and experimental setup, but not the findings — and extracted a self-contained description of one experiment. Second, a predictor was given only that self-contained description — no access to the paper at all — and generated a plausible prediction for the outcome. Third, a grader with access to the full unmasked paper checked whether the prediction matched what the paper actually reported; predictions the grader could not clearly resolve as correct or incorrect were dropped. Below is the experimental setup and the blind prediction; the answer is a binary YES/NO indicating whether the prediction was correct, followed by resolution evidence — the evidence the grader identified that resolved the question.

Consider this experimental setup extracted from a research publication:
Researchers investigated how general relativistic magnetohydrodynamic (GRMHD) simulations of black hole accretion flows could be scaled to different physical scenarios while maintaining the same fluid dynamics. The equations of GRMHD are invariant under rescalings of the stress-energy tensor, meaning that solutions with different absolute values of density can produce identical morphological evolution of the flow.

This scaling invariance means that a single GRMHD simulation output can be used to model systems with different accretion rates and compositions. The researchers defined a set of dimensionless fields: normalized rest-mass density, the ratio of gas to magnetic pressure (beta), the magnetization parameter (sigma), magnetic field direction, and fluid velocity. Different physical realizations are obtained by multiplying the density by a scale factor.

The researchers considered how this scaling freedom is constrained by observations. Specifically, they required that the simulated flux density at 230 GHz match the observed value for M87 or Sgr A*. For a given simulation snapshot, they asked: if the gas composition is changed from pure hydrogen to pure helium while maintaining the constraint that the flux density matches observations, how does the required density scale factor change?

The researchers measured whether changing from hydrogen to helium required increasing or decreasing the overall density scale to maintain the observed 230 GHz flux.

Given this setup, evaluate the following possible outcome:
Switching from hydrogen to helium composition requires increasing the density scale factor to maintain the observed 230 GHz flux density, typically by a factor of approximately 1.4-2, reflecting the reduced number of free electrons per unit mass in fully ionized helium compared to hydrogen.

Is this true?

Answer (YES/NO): NO